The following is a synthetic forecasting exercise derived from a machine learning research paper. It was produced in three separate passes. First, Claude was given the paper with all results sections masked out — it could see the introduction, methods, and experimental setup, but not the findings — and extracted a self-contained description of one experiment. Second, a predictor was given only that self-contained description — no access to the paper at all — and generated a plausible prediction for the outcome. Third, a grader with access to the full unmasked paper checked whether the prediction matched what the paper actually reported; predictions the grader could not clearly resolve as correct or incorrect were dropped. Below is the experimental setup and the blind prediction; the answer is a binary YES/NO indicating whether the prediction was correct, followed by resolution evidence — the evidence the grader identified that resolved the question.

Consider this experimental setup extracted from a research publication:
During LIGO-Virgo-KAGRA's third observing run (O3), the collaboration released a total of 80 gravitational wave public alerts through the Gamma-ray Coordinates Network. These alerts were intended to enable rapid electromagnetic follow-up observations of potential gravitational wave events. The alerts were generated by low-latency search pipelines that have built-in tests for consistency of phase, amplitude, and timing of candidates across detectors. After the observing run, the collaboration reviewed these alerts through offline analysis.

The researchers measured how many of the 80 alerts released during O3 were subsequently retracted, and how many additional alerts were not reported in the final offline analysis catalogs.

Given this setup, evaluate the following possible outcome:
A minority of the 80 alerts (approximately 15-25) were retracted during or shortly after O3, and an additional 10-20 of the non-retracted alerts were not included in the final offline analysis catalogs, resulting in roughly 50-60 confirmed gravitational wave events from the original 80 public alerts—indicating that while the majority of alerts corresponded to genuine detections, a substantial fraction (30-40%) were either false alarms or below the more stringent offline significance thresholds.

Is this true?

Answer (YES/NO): NO